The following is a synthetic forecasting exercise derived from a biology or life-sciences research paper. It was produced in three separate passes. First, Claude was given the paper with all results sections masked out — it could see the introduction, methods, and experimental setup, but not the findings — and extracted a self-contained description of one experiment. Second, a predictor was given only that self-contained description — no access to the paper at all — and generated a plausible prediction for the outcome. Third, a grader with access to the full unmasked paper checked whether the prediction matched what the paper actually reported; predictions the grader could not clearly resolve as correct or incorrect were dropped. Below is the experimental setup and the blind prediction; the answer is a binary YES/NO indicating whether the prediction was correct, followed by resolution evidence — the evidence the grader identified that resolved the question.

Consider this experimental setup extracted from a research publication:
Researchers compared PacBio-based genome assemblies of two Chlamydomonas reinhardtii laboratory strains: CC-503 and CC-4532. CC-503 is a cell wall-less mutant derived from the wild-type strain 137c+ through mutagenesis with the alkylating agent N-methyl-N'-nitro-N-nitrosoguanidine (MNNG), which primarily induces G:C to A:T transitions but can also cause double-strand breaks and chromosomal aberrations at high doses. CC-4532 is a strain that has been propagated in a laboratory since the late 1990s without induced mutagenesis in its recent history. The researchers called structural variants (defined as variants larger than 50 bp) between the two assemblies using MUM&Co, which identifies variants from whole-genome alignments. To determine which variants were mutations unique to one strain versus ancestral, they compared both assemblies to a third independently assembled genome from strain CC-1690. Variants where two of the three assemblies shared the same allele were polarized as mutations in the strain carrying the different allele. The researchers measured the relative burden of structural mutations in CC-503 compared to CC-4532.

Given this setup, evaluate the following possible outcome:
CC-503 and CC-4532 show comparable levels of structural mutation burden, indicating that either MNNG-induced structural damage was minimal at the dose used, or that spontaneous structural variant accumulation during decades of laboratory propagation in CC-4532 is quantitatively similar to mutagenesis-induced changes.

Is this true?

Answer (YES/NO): NO